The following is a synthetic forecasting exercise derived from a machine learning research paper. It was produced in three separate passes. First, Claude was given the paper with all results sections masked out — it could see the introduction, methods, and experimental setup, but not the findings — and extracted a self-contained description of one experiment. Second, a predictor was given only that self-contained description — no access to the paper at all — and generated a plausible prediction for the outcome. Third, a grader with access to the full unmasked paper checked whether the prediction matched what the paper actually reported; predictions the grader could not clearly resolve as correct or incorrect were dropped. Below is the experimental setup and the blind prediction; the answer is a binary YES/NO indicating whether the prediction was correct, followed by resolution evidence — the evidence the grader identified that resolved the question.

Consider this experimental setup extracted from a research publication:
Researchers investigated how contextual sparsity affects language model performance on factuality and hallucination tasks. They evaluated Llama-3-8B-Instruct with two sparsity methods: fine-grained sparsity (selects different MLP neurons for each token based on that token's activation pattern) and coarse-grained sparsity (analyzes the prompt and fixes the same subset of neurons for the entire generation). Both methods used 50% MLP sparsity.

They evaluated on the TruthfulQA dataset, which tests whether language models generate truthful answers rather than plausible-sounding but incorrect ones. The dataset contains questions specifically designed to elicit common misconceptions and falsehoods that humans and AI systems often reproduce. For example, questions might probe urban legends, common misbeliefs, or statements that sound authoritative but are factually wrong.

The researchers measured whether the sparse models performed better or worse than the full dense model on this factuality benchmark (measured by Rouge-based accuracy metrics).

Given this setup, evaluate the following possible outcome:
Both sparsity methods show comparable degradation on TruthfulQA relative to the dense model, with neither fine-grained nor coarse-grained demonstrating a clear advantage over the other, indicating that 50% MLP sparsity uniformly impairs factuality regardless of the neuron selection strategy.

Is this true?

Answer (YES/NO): NO